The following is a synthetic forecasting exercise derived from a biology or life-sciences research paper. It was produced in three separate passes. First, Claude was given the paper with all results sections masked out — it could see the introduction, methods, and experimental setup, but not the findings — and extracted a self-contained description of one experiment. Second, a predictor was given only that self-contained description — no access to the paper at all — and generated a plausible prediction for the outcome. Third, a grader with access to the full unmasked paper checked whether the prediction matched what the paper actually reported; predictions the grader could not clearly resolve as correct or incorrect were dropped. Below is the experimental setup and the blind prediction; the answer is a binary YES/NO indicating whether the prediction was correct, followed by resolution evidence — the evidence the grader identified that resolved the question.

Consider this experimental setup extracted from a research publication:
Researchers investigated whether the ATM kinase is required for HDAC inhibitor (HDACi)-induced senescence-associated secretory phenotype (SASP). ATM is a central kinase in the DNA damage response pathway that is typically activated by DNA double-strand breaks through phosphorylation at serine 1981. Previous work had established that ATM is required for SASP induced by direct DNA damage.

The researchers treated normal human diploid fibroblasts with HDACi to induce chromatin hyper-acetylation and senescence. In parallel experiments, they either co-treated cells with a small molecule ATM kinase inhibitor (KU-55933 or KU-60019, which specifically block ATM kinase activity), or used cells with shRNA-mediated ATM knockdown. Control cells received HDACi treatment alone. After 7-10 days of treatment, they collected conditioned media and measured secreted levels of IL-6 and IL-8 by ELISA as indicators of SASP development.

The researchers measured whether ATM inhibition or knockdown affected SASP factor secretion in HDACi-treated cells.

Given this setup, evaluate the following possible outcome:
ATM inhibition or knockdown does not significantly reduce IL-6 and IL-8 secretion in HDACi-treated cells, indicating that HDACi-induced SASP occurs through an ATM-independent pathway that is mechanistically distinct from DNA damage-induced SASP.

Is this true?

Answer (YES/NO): NO